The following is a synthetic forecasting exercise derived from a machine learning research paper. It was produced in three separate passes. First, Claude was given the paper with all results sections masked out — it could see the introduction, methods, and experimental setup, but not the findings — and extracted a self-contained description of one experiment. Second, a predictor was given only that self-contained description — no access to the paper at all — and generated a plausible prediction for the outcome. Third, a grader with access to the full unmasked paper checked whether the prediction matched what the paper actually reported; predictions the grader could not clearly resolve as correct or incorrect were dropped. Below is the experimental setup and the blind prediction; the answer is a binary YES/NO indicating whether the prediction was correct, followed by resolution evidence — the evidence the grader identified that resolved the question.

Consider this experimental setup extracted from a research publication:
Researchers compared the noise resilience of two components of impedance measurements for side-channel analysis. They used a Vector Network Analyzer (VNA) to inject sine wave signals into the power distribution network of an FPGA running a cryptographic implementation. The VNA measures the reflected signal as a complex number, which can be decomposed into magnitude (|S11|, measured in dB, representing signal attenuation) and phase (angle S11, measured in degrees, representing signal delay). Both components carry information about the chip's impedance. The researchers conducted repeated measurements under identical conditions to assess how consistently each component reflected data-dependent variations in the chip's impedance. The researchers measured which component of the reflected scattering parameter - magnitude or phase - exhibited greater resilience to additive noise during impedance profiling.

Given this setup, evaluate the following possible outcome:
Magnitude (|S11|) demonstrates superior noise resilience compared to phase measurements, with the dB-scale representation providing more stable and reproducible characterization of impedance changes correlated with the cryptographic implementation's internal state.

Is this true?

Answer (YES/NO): NO